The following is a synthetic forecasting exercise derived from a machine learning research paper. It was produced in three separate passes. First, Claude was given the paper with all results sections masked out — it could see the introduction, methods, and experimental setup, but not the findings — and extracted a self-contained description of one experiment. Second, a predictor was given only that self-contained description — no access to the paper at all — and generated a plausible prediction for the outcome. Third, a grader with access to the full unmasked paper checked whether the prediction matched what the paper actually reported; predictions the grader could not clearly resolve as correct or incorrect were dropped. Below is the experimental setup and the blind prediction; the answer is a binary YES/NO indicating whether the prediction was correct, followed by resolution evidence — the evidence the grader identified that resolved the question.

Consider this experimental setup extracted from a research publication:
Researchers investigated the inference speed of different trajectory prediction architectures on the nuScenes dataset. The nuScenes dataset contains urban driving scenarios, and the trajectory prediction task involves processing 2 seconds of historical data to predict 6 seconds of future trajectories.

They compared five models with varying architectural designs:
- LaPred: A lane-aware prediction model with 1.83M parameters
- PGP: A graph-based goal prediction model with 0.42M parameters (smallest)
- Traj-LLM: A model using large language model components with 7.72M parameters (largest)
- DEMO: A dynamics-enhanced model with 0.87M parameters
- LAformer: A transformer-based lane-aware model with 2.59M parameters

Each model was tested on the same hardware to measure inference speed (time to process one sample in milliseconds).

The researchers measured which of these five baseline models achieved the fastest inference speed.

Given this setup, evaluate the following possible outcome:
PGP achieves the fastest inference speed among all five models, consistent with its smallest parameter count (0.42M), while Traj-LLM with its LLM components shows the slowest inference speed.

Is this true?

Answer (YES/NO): NO